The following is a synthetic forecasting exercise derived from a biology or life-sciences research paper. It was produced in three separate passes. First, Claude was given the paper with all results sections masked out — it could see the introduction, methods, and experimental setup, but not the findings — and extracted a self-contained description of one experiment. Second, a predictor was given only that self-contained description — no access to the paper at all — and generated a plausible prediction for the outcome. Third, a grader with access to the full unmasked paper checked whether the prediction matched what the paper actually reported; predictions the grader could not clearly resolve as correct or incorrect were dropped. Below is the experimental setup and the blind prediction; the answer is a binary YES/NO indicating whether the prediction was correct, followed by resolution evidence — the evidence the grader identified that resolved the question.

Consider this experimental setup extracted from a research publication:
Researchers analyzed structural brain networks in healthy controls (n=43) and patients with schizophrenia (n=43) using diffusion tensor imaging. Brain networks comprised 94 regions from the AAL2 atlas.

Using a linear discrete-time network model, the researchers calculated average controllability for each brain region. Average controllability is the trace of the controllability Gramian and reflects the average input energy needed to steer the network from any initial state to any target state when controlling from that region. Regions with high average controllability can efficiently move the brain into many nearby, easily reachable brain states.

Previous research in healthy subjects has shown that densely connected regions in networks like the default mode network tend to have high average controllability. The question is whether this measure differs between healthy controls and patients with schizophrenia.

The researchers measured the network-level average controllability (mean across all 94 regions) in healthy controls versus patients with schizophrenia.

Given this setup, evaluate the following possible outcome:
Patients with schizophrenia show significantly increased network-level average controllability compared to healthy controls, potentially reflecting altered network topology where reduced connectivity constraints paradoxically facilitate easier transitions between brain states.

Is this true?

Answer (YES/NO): NO